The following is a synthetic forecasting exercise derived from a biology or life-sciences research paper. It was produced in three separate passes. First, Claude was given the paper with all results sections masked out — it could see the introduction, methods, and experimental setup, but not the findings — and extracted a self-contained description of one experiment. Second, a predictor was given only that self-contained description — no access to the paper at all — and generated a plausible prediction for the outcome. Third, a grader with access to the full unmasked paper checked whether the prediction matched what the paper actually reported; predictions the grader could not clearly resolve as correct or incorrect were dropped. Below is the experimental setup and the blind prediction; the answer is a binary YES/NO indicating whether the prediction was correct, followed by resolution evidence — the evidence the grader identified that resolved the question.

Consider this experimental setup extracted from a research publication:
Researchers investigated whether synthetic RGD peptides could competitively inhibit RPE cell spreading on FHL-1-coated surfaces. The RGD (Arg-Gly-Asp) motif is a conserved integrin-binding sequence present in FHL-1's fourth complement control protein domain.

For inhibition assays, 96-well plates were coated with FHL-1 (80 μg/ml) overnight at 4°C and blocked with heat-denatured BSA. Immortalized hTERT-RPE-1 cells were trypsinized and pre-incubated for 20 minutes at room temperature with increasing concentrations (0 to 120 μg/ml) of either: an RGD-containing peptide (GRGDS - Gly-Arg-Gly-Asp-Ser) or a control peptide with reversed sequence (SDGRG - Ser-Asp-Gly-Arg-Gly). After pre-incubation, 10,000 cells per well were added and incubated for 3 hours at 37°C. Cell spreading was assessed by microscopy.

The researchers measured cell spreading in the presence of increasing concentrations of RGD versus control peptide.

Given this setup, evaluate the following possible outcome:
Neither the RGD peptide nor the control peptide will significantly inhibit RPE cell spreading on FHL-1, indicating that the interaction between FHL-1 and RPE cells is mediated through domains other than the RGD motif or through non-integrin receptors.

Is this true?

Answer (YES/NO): NO